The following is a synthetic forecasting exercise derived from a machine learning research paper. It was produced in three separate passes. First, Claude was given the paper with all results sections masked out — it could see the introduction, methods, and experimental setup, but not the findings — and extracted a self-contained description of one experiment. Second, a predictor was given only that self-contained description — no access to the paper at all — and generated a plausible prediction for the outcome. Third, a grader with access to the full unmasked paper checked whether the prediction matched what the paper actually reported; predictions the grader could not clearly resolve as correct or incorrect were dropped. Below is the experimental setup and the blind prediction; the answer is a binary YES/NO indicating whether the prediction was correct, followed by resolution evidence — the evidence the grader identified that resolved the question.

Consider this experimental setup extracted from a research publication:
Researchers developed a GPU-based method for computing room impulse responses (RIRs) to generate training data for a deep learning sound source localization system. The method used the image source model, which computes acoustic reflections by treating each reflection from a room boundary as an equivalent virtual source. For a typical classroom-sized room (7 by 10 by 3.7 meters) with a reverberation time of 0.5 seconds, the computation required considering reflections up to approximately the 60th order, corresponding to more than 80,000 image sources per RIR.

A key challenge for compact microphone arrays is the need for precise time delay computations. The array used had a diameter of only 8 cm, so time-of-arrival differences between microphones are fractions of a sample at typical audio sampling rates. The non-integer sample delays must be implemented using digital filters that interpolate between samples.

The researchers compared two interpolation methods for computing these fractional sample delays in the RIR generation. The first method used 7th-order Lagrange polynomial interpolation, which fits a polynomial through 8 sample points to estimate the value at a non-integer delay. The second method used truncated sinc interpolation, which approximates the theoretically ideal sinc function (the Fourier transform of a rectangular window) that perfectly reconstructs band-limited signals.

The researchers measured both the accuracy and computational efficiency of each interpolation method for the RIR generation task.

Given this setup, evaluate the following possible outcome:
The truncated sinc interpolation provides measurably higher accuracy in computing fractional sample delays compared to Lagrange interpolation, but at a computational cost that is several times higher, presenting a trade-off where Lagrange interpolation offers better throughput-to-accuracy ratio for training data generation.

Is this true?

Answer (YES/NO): NO